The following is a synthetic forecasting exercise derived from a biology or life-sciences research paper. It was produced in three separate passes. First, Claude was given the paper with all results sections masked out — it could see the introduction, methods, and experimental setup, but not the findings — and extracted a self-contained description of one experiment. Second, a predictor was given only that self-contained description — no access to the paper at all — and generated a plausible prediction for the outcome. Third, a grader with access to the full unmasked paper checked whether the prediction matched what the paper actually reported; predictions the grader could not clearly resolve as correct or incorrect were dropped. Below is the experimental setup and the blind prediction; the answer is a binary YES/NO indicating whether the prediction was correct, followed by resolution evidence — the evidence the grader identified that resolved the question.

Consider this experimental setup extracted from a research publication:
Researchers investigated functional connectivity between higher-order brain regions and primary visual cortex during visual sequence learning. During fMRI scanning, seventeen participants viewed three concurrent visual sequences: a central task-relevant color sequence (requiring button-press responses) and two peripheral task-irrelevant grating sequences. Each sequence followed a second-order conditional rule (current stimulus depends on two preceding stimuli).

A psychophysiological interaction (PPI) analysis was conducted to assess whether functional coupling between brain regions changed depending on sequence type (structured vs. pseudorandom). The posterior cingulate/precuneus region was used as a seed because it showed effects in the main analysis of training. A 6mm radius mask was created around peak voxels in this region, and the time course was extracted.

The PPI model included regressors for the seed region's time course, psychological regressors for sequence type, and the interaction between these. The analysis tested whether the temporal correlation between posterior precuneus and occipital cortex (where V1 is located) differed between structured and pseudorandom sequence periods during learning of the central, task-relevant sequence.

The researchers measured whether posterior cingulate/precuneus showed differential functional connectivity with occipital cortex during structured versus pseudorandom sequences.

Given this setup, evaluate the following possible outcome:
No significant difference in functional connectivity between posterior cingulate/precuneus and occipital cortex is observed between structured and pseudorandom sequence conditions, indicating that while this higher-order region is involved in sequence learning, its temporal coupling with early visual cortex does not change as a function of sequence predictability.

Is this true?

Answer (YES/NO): NO